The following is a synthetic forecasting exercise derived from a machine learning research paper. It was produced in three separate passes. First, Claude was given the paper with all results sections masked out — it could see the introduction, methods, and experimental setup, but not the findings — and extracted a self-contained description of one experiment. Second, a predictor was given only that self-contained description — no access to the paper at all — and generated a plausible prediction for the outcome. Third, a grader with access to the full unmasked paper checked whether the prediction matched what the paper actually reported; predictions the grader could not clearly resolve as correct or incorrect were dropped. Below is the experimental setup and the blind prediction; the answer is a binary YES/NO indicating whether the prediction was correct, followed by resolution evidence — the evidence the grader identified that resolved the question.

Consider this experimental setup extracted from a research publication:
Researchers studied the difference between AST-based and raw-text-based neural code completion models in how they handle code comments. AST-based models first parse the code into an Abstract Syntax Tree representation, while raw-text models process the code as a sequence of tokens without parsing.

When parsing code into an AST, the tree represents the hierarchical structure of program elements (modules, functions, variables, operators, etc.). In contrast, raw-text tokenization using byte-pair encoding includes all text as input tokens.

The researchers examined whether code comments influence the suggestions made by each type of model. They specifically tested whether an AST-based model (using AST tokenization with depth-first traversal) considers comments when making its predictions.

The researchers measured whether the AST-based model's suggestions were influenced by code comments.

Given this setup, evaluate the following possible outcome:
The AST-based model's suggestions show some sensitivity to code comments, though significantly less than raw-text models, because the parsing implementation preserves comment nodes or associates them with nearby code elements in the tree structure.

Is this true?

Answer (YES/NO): NO